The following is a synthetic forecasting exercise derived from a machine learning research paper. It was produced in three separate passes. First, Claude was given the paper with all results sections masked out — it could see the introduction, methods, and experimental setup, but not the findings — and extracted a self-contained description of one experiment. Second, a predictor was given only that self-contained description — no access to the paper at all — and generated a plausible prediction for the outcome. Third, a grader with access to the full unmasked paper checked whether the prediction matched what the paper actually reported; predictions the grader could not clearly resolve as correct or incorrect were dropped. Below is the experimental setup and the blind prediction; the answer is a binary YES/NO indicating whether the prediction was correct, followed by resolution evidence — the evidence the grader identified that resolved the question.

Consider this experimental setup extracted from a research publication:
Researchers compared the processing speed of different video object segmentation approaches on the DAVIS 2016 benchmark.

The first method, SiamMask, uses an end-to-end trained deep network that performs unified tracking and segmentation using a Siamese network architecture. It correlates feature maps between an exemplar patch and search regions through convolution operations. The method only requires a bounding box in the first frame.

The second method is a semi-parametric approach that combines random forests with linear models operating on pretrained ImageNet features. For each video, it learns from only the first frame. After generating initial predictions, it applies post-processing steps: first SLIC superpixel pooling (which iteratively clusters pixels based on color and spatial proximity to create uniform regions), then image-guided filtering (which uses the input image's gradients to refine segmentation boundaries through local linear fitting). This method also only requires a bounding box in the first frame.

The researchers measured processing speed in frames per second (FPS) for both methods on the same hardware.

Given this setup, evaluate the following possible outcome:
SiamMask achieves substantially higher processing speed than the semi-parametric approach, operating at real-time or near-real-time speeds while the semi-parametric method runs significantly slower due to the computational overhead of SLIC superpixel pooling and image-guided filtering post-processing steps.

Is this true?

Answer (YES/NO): NO